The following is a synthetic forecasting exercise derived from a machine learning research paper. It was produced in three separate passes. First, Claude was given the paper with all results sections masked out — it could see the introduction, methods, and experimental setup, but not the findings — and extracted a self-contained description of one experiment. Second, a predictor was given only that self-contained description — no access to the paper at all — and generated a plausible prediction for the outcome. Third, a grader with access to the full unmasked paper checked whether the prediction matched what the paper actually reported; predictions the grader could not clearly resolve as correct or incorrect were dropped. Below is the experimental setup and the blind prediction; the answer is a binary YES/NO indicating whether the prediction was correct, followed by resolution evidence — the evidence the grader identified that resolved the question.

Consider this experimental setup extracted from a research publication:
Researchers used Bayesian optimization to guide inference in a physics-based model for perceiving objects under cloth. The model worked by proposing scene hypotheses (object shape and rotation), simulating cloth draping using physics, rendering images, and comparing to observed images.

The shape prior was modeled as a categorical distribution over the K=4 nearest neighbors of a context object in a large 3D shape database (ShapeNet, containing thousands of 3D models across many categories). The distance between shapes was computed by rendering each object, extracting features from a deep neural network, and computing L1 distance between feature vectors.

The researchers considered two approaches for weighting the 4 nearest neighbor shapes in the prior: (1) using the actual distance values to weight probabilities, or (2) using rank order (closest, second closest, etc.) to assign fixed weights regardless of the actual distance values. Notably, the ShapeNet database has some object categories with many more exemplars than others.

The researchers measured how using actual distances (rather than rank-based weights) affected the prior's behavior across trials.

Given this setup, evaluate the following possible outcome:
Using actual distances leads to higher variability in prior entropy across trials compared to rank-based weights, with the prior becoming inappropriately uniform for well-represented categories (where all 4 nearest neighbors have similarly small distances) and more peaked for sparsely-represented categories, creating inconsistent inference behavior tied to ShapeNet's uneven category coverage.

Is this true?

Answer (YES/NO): YES